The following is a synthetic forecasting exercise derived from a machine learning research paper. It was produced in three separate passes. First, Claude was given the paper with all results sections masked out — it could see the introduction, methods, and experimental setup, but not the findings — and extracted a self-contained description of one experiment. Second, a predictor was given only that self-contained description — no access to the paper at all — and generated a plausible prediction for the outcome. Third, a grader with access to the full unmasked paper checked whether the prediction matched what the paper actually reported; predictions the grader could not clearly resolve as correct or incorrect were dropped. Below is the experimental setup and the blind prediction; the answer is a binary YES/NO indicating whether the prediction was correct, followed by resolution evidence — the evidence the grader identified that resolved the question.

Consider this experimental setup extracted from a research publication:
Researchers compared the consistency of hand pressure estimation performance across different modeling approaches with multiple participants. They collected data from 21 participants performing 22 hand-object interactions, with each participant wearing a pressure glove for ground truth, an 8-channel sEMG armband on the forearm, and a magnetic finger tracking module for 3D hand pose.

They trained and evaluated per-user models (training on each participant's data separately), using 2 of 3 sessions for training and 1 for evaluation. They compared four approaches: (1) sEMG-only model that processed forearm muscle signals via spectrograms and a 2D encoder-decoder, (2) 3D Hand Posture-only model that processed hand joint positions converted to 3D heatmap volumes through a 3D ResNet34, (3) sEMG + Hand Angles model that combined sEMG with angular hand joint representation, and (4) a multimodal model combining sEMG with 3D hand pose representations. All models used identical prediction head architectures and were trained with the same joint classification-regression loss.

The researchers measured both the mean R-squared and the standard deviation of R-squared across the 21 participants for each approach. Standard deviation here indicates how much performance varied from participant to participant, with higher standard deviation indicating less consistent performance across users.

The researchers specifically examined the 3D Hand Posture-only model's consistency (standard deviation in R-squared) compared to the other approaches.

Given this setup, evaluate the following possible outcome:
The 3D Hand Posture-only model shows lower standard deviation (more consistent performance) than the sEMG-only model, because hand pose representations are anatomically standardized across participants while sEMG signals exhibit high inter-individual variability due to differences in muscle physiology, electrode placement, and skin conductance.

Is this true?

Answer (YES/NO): NO